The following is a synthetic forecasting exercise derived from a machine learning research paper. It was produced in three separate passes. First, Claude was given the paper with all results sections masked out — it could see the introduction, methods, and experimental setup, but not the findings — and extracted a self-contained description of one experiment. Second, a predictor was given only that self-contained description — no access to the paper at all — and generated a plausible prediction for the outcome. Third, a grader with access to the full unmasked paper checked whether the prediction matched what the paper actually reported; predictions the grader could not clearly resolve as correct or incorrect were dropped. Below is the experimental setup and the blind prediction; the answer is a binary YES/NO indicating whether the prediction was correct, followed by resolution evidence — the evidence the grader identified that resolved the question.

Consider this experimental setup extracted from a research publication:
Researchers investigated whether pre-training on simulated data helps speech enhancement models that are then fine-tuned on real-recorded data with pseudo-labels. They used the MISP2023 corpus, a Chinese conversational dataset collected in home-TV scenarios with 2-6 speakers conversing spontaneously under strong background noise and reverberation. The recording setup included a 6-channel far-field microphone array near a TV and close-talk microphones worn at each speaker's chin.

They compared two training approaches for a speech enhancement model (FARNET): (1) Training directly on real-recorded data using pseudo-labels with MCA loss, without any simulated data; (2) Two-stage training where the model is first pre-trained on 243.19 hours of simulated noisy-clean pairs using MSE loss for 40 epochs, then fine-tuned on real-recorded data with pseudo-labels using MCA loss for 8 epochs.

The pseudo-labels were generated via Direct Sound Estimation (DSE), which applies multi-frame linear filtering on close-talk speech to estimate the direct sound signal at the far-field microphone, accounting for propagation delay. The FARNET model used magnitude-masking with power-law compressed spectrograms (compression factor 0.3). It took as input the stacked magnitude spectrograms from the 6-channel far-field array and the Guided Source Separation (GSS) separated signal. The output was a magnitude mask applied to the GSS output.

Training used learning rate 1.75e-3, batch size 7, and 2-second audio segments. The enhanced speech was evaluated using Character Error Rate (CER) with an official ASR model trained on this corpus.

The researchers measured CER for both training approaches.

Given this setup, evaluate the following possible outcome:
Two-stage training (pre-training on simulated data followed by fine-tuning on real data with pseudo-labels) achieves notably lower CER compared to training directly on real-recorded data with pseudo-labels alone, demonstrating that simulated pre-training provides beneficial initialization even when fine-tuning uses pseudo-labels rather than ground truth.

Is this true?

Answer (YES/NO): NO